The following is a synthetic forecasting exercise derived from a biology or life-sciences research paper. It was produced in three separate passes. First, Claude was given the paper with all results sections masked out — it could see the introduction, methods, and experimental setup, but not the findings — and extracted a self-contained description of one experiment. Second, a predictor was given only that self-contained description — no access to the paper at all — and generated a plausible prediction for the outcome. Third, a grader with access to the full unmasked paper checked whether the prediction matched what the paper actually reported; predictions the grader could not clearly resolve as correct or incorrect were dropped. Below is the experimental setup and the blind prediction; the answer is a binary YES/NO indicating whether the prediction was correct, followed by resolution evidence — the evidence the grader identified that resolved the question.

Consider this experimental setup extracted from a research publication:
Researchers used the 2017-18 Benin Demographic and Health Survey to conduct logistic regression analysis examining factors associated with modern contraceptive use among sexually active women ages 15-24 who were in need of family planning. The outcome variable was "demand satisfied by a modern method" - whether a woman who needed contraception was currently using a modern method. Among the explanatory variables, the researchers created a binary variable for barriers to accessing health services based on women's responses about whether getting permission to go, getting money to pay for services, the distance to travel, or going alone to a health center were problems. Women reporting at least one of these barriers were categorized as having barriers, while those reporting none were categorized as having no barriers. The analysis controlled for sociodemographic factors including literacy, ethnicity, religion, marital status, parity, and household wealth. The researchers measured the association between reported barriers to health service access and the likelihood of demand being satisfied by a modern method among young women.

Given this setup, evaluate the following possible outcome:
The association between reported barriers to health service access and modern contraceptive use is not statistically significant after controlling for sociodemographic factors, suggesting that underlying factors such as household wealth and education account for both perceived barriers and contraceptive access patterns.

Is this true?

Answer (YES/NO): NO